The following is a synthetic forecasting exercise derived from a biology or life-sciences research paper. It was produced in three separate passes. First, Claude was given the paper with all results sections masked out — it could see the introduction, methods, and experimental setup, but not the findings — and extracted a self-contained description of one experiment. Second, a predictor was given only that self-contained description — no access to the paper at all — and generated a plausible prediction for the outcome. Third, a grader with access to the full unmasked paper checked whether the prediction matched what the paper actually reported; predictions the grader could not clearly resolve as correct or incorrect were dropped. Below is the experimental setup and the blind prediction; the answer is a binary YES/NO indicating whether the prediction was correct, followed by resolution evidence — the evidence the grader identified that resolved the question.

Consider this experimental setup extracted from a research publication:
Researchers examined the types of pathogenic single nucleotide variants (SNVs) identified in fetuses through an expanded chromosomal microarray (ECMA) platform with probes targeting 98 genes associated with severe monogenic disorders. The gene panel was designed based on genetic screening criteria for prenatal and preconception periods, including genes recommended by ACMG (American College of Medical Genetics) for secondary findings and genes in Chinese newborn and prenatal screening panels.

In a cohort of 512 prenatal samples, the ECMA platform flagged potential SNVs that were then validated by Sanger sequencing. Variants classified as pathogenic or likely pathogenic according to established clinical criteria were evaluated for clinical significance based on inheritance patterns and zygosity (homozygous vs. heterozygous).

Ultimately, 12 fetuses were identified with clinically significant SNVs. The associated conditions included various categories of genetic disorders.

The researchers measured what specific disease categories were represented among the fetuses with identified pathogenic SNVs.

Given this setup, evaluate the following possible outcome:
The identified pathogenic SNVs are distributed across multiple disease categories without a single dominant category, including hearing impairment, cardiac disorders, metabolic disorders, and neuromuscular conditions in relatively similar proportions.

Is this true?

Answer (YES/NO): NO